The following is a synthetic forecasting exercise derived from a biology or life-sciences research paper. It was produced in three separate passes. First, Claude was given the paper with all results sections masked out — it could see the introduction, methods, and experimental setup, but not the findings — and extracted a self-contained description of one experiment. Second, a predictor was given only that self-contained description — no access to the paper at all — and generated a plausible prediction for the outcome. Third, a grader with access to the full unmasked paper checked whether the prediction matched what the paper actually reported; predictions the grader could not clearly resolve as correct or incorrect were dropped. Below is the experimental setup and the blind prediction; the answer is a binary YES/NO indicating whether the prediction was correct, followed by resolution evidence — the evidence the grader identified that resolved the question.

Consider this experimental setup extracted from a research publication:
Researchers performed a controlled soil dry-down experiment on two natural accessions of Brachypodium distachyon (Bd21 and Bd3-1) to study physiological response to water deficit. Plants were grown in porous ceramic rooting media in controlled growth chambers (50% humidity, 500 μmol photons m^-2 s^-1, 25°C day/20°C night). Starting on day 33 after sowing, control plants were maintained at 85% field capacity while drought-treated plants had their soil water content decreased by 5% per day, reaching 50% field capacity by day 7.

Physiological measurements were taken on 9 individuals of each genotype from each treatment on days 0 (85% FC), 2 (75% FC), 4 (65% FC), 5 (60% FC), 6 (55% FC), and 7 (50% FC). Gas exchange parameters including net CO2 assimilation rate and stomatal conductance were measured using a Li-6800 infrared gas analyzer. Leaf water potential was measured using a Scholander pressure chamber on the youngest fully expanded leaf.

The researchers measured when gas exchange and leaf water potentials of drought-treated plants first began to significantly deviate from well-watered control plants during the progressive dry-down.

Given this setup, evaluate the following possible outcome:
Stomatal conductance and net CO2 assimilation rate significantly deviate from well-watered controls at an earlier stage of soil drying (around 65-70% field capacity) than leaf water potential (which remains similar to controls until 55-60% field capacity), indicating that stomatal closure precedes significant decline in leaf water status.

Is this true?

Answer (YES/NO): NO